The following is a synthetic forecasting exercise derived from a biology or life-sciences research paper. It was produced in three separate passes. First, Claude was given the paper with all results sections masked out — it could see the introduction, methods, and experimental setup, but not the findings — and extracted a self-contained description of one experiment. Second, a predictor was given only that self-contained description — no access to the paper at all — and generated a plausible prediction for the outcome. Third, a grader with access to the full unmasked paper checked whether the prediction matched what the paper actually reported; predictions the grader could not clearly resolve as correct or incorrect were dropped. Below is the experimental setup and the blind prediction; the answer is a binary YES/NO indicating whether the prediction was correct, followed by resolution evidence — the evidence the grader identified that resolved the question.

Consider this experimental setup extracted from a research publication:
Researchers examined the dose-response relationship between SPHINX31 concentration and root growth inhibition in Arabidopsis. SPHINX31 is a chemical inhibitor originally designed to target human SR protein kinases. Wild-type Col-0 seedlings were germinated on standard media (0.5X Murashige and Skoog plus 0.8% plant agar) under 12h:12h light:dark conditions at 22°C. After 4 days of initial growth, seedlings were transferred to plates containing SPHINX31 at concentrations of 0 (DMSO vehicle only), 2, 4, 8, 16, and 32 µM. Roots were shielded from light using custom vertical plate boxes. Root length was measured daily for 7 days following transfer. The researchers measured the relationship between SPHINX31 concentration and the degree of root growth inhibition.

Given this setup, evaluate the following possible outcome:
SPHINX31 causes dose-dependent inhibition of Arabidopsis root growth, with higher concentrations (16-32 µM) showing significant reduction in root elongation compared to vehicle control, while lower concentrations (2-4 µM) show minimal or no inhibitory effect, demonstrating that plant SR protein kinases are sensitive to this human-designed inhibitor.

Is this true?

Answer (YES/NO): NO